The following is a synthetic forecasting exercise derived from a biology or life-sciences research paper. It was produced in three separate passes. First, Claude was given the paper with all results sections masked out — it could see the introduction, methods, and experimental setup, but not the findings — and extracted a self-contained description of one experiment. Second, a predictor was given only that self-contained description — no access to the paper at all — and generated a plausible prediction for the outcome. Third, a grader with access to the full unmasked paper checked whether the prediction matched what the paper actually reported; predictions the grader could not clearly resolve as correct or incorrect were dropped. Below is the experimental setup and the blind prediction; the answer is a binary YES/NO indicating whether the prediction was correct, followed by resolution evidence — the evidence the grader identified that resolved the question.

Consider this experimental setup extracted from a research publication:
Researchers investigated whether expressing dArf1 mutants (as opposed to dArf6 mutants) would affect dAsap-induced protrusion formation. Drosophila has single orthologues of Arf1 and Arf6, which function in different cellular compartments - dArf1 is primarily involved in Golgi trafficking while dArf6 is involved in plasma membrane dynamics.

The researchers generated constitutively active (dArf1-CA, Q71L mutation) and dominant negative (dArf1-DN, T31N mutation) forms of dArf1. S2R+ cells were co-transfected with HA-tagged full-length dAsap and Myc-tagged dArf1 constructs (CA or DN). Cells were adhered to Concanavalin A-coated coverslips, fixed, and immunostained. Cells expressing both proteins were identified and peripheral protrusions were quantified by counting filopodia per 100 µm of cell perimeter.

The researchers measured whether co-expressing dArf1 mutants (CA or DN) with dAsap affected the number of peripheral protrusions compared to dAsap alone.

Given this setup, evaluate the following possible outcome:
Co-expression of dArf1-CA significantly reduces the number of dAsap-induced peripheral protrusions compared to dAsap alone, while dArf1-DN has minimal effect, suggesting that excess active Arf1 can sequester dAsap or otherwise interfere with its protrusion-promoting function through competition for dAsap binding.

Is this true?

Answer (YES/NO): NO